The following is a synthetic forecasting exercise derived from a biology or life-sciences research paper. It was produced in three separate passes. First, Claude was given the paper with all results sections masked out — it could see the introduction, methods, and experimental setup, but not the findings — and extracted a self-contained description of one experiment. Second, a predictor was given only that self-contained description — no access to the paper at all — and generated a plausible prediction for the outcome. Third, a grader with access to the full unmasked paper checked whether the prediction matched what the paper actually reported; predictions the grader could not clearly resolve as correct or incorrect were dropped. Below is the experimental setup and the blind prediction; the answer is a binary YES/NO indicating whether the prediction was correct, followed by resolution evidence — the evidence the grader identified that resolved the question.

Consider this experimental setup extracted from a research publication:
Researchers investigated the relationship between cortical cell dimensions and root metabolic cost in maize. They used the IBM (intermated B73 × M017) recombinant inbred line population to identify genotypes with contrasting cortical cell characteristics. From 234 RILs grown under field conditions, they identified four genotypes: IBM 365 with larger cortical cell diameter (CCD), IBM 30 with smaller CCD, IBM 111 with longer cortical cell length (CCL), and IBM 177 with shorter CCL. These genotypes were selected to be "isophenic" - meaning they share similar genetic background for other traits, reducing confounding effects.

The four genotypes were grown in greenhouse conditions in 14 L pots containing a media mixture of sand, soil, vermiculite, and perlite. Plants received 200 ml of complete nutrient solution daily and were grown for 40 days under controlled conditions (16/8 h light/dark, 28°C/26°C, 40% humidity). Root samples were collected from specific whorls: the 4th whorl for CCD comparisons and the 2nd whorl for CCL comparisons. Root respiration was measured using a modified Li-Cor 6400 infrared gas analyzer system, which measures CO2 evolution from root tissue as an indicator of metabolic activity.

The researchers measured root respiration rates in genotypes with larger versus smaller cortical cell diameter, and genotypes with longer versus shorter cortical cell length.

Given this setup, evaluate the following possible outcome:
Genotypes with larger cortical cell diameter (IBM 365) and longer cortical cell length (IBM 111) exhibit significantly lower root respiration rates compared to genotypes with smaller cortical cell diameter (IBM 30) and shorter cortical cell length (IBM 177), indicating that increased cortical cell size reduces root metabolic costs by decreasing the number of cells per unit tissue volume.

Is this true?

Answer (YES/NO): NO